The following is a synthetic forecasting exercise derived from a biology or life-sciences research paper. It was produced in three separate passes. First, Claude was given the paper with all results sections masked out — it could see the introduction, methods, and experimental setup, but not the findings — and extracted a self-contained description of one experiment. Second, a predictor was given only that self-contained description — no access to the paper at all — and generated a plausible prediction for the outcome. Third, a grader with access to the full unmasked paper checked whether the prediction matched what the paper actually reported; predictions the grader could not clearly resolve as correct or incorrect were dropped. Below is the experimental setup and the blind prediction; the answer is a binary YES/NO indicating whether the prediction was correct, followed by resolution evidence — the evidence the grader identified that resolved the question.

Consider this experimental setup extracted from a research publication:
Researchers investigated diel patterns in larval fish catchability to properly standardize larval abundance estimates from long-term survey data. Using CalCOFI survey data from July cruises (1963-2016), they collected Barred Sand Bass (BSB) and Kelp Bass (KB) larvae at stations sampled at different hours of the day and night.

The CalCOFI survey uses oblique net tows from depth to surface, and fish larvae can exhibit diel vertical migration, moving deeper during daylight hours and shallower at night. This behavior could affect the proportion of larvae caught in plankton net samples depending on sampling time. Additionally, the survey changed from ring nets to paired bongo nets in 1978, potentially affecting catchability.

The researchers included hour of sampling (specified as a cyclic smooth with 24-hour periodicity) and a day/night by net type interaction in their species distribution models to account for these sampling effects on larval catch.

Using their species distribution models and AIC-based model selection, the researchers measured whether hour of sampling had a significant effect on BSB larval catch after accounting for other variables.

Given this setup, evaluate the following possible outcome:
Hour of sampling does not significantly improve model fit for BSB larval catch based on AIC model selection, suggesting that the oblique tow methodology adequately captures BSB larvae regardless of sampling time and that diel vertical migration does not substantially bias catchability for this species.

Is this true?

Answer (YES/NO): YES